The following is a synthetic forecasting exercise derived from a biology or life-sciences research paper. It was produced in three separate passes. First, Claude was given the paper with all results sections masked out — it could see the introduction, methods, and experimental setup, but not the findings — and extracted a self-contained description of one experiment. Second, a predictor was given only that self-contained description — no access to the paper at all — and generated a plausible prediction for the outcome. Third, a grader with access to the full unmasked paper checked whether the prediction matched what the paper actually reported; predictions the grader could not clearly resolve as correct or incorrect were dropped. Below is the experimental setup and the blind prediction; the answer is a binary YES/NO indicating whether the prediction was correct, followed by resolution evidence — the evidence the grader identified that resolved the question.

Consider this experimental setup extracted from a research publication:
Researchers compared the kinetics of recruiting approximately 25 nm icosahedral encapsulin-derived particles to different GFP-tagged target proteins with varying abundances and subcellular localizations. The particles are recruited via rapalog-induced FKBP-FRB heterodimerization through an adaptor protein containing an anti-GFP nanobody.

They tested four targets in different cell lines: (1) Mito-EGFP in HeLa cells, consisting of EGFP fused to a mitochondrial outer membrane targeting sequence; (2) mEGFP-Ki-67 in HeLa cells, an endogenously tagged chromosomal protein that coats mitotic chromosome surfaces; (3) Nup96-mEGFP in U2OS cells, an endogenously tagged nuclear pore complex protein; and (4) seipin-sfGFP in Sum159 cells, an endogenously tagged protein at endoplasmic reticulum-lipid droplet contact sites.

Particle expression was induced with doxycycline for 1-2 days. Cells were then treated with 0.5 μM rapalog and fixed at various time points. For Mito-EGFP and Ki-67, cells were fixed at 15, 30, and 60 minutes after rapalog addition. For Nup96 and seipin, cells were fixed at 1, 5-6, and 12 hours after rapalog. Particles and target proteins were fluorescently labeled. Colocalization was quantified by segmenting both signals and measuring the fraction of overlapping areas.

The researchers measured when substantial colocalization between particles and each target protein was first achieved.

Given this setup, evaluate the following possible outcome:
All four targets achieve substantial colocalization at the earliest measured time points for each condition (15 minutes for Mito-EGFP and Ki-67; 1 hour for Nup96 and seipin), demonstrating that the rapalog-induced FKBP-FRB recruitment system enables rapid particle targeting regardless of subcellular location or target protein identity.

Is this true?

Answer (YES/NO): NO